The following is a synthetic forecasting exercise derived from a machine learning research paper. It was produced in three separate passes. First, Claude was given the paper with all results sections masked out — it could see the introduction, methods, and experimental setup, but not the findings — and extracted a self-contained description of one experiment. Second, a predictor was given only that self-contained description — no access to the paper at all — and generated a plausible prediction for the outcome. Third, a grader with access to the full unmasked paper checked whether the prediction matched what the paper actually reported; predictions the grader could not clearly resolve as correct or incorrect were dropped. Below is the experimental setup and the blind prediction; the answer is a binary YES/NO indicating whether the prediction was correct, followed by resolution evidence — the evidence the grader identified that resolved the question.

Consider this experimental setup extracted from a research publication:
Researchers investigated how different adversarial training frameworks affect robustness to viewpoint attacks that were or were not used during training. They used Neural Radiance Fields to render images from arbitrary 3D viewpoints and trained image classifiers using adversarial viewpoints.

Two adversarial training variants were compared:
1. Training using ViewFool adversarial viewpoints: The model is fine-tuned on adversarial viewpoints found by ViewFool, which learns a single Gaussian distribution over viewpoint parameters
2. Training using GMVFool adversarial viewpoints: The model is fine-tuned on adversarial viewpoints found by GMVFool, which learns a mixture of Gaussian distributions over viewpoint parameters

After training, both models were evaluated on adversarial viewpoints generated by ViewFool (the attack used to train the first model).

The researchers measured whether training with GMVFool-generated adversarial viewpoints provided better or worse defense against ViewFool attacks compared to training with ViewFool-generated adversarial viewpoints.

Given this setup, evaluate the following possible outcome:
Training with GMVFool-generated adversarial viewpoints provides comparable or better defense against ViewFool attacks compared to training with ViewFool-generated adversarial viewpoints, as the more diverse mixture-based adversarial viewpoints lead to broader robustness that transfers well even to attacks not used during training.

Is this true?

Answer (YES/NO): YES